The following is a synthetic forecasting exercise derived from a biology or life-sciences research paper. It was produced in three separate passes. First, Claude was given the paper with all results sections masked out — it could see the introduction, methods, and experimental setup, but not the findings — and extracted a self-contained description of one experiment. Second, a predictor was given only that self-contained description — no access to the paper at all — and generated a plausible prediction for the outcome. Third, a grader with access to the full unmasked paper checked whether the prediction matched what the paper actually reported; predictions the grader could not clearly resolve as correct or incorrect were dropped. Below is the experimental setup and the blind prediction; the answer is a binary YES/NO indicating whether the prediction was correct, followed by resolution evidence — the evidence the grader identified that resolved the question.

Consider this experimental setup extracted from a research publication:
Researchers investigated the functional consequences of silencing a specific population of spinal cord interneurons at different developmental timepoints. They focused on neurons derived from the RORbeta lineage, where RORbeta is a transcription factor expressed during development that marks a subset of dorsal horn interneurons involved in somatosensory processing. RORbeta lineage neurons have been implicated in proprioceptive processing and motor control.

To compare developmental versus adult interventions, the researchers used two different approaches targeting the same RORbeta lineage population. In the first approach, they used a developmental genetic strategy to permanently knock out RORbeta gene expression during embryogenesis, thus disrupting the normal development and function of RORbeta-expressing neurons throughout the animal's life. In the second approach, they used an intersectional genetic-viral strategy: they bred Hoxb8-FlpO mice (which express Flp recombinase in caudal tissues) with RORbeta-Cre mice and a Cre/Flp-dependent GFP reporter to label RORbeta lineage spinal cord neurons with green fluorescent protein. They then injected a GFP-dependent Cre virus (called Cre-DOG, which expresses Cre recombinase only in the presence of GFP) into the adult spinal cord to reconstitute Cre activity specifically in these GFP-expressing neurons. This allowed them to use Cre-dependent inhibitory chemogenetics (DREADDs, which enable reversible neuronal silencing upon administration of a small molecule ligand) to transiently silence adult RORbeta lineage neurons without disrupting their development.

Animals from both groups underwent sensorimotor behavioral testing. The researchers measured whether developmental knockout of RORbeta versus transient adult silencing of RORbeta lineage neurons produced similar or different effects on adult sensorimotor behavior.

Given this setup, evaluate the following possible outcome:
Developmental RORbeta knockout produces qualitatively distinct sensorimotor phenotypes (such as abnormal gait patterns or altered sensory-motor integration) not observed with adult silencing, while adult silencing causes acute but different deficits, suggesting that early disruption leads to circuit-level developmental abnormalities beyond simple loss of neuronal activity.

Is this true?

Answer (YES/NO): NO